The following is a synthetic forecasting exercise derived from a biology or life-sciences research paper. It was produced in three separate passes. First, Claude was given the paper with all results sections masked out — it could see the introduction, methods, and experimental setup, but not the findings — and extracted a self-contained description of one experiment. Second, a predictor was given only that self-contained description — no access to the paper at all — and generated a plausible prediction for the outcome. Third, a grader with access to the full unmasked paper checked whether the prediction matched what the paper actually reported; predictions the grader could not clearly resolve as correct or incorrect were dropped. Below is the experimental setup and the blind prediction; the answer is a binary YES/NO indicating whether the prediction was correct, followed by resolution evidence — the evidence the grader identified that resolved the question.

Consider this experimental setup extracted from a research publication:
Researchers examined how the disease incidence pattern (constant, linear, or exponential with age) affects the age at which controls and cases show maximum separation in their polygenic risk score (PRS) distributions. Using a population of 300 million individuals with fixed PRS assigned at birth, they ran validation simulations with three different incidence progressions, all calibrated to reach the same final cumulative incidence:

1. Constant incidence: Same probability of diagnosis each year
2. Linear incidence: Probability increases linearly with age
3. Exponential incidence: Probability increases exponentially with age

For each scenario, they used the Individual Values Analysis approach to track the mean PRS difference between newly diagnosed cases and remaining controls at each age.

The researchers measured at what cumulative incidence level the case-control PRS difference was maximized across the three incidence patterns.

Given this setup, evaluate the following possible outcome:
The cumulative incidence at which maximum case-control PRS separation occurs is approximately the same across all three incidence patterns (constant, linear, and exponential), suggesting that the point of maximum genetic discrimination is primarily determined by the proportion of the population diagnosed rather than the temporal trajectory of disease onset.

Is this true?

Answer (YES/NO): YES